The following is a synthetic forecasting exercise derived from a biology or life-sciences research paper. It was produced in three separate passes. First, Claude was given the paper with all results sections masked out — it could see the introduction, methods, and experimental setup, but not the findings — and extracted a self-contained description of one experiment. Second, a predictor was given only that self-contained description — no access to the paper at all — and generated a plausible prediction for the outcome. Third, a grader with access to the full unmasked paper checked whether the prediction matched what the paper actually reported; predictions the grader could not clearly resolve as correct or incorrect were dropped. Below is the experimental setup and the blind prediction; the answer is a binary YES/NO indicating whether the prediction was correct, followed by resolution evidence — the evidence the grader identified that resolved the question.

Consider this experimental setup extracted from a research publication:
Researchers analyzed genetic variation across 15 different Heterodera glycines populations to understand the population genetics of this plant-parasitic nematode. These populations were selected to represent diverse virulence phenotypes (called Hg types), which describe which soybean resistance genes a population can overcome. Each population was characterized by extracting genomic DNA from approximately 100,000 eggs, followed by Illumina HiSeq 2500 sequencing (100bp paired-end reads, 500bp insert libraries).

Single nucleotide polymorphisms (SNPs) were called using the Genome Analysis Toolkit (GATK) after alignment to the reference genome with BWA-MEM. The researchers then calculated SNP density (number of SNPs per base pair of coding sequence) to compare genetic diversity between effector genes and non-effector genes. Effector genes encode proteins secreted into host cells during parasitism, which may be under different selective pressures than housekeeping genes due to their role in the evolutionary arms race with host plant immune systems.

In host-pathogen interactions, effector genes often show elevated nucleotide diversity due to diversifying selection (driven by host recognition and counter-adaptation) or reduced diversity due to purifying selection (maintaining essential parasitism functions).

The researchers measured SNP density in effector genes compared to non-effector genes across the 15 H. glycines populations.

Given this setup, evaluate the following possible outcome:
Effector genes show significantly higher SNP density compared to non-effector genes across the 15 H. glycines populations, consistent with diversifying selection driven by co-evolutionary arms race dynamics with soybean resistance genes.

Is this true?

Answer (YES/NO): NO